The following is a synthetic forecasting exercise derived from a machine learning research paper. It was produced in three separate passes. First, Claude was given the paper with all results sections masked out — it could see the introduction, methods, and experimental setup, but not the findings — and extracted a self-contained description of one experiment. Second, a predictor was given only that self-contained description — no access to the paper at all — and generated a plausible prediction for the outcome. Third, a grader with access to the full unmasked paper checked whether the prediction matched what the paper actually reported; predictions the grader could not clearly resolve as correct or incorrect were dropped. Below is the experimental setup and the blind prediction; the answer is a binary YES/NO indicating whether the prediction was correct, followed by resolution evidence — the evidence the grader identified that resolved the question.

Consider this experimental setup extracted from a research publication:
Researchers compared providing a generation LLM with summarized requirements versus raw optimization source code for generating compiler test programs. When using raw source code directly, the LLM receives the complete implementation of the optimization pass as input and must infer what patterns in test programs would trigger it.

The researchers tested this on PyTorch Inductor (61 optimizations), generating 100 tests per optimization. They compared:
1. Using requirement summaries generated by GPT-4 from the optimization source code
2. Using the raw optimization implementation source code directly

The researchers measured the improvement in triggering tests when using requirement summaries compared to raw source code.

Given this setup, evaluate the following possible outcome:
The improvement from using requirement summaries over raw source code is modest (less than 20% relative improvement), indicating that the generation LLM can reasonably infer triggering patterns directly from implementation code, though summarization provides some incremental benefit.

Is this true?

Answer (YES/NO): NO